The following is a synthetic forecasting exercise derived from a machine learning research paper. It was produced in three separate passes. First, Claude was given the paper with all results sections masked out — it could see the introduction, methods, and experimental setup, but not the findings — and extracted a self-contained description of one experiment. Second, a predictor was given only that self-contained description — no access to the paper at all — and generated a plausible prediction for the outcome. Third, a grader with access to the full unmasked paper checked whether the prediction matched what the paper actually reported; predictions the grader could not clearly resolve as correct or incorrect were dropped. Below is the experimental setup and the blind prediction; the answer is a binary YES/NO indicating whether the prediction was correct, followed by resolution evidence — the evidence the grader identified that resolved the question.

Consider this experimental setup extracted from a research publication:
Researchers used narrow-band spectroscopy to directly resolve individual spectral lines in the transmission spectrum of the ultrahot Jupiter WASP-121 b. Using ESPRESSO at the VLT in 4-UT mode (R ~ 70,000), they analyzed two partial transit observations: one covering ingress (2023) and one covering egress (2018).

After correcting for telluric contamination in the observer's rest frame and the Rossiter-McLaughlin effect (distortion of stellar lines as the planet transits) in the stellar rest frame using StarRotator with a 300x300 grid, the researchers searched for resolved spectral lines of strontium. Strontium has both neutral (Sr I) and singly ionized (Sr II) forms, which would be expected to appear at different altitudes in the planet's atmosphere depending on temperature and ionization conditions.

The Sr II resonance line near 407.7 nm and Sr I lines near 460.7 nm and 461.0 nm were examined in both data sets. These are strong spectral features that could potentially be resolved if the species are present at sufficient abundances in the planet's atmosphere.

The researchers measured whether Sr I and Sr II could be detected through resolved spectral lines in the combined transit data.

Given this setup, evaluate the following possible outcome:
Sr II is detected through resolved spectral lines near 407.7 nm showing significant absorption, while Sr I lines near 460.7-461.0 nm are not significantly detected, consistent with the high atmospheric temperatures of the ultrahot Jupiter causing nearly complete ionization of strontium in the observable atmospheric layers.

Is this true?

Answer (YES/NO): NO